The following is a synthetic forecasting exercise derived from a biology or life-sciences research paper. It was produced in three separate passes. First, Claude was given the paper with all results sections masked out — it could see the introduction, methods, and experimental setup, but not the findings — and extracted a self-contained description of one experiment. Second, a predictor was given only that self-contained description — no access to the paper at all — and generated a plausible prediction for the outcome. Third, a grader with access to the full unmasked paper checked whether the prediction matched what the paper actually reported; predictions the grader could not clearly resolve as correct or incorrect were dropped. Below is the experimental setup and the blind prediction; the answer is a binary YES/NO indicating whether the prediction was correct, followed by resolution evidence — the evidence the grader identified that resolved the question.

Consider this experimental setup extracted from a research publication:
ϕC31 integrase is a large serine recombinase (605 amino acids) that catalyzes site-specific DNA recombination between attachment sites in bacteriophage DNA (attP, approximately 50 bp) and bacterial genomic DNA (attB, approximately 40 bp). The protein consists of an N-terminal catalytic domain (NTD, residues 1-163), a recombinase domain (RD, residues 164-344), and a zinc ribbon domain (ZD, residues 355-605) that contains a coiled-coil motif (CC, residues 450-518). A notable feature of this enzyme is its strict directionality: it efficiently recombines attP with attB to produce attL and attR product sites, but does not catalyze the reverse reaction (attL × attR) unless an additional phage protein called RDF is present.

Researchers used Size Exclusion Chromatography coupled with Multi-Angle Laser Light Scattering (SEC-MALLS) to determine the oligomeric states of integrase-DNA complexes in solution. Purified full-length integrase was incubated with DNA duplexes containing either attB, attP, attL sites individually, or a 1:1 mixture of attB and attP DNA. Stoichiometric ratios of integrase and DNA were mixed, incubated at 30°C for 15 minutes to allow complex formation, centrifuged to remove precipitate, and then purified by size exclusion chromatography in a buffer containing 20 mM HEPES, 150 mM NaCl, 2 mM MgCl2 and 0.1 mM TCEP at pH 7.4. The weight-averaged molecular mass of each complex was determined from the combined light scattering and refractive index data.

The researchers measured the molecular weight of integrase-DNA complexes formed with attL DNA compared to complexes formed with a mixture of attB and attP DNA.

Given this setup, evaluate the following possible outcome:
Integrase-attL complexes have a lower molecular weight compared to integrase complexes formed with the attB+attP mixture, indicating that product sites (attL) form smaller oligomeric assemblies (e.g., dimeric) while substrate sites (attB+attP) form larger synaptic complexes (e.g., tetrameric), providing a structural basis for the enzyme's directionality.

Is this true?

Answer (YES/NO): YES